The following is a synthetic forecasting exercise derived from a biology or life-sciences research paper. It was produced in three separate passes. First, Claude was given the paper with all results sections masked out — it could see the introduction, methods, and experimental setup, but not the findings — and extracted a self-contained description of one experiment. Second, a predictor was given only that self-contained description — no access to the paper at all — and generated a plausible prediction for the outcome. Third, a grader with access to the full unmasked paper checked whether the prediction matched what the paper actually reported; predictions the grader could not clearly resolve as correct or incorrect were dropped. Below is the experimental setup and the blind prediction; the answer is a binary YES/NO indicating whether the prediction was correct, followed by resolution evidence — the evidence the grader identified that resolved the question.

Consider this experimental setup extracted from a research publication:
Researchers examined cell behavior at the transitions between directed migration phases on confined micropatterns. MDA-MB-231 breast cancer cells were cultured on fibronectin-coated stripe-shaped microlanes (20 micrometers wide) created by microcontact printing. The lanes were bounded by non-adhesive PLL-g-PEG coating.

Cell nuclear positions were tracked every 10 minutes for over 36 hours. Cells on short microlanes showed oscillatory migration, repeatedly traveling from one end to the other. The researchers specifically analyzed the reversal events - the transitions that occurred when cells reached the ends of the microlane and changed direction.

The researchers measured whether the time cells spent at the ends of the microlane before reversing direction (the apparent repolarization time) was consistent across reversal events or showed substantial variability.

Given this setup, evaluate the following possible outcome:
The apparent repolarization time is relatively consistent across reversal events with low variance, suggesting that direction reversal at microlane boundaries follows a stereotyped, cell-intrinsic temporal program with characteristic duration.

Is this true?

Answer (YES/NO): NO